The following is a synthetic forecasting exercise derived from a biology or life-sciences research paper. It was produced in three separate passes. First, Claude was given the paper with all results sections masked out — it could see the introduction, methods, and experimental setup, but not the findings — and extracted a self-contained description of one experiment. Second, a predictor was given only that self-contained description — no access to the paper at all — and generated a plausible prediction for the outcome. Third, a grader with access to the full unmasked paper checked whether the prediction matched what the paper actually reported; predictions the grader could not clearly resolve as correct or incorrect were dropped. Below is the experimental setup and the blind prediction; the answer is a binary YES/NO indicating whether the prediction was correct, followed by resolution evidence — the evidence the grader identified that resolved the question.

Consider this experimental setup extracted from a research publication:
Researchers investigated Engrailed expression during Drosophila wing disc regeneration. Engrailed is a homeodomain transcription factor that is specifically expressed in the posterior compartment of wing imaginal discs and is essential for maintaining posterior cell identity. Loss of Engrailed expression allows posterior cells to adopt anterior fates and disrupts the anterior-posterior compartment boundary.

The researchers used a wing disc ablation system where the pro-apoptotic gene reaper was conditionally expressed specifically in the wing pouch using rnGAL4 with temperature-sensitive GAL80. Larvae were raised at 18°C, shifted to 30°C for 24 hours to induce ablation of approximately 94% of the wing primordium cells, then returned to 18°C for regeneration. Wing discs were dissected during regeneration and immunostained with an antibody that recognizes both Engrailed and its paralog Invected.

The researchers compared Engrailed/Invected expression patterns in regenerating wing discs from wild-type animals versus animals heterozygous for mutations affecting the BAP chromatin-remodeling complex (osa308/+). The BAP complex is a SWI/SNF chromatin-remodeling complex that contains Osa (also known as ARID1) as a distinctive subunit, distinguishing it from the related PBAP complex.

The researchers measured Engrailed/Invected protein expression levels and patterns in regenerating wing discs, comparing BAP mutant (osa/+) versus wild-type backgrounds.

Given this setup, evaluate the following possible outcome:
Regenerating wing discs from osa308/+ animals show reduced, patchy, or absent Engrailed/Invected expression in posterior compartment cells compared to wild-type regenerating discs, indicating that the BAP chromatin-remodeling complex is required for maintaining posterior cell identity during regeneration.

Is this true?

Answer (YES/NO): YES